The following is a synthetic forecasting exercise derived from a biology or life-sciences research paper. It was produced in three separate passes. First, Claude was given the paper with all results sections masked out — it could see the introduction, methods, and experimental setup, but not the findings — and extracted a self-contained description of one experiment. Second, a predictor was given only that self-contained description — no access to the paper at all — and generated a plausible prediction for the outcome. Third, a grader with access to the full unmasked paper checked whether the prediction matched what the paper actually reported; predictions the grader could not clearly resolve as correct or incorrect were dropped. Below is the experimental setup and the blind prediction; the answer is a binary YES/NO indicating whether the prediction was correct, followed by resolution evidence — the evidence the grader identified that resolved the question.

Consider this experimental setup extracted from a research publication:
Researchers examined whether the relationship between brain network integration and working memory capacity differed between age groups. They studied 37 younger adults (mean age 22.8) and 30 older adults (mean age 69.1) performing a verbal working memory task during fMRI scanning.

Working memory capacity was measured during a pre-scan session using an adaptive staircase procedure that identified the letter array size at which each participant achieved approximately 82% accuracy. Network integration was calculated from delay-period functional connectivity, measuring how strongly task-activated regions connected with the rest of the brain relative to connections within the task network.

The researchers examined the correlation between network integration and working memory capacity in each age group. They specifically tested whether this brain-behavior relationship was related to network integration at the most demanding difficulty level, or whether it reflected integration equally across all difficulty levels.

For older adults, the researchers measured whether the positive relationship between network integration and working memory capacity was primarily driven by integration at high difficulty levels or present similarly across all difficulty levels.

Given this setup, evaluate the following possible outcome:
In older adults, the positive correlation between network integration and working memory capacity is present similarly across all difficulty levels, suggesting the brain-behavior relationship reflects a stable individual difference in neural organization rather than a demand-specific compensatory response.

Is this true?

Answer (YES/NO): NO